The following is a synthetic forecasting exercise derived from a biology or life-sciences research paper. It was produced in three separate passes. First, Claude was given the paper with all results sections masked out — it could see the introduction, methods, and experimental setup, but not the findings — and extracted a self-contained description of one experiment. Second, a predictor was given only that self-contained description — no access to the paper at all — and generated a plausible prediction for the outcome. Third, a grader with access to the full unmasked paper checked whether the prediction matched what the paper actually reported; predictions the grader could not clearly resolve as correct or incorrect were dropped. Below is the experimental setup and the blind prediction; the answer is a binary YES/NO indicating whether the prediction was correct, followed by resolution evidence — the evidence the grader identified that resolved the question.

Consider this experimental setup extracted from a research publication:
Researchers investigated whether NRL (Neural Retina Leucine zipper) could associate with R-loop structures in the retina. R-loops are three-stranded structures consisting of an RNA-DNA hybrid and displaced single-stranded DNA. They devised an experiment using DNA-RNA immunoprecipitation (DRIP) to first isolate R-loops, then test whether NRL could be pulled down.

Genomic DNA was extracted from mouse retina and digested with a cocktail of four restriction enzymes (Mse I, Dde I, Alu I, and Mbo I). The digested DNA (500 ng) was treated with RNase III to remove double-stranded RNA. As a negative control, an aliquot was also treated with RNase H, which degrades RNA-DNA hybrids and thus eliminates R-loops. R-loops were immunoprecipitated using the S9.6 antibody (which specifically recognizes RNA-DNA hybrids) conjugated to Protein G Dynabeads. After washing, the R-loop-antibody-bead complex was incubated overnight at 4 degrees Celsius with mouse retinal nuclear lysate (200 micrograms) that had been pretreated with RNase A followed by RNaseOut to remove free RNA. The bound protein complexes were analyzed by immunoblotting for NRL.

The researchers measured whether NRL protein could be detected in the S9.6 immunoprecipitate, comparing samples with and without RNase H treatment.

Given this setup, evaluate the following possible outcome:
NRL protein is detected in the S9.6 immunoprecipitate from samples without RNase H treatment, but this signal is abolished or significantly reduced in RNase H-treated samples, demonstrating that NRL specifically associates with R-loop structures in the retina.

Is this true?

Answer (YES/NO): YES